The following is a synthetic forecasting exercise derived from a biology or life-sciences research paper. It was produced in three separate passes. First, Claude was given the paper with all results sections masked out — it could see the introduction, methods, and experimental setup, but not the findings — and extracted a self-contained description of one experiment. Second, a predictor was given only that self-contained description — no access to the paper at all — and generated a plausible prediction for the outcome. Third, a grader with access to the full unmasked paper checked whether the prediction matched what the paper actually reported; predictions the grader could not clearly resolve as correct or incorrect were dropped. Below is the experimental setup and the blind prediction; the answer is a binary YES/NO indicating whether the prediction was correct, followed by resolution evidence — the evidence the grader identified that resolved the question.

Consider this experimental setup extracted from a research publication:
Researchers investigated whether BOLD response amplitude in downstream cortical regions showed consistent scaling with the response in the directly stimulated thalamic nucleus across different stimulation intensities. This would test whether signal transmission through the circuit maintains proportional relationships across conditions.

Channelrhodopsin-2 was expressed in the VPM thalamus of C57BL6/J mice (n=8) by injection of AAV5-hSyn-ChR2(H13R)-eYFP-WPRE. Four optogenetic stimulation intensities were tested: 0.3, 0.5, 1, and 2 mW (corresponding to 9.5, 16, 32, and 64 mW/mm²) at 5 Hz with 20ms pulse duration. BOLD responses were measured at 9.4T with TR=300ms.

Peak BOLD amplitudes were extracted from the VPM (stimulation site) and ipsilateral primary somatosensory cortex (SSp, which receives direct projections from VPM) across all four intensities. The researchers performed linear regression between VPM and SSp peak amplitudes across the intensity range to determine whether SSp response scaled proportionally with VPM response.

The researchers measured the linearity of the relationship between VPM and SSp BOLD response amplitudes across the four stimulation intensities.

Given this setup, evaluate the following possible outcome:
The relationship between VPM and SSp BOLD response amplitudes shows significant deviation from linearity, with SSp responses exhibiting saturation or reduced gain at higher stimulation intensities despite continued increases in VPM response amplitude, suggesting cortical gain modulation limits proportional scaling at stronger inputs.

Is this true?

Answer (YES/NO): YES